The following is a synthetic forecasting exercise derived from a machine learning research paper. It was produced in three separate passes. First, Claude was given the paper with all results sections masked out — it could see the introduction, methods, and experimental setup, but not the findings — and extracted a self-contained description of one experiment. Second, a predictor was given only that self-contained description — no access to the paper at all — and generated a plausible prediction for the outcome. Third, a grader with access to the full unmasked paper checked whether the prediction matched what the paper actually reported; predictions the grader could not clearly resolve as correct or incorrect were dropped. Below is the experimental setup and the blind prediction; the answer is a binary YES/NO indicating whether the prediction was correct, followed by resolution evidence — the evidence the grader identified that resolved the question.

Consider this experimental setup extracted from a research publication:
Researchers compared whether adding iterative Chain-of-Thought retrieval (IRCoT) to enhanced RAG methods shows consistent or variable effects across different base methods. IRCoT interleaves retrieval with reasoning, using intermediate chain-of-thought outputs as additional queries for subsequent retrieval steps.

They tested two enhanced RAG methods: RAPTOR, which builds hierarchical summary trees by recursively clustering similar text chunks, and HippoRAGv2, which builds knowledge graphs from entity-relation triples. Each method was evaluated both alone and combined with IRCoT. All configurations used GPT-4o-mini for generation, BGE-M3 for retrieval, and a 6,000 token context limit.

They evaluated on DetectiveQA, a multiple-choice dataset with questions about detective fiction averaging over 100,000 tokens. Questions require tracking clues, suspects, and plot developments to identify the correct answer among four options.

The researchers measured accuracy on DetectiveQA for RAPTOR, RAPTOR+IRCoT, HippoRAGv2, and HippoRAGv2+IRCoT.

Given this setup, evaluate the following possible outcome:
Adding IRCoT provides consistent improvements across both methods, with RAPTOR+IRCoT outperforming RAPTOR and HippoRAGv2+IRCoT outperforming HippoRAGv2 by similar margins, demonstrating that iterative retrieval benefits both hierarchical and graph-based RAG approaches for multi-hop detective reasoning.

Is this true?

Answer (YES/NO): YES